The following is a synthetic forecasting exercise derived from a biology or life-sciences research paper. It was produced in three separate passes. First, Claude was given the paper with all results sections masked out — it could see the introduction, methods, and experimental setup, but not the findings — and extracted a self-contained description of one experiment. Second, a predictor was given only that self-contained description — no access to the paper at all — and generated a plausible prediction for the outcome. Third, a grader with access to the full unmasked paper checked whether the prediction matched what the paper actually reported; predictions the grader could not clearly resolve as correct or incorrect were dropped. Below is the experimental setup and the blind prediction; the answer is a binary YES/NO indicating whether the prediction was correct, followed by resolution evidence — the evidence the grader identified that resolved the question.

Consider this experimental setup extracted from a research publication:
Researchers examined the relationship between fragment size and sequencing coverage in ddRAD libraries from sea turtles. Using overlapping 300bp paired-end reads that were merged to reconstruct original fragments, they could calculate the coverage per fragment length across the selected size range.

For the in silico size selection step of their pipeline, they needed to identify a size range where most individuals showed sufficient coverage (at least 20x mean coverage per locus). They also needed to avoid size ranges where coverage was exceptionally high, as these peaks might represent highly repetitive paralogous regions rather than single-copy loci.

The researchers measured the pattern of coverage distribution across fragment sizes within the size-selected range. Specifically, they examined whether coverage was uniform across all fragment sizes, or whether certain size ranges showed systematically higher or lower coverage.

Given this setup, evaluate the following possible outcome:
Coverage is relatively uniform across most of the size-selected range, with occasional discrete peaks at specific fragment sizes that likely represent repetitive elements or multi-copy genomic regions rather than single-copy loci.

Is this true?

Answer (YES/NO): NO